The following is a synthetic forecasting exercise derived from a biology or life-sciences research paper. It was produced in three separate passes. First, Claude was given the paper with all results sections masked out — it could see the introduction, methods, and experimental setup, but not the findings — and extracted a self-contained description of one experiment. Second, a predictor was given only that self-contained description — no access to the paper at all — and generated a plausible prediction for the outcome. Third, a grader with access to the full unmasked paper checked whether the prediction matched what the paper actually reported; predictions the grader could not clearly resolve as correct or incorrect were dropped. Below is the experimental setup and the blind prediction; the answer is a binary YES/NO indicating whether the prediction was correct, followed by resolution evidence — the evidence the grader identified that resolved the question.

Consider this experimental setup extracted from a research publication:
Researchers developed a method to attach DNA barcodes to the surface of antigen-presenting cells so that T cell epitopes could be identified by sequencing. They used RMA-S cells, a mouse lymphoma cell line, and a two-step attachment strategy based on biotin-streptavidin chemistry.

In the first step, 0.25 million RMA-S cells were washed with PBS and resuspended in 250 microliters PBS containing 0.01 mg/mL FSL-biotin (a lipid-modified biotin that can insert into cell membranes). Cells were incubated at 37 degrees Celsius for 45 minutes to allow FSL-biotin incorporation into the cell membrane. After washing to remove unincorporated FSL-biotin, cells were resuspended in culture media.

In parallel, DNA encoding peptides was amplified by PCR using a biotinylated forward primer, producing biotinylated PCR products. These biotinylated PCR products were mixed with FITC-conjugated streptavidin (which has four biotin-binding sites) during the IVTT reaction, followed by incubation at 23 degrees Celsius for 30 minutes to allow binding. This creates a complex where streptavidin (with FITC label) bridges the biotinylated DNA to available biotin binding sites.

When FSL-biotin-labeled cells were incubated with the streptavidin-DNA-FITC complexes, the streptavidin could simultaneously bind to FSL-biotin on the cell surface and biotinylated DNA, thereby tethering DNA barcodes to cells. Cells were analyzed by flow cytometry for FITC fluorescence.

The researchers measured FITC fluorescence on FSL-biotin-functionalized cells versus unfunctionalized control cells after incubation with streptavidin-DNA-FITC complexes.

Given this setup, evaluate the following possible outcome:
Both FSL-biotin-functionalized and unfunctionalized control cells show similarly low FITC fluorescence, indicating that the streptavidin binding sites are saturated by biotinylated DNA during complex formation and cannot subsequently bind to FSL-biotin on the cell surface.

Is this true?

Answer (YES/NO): NO